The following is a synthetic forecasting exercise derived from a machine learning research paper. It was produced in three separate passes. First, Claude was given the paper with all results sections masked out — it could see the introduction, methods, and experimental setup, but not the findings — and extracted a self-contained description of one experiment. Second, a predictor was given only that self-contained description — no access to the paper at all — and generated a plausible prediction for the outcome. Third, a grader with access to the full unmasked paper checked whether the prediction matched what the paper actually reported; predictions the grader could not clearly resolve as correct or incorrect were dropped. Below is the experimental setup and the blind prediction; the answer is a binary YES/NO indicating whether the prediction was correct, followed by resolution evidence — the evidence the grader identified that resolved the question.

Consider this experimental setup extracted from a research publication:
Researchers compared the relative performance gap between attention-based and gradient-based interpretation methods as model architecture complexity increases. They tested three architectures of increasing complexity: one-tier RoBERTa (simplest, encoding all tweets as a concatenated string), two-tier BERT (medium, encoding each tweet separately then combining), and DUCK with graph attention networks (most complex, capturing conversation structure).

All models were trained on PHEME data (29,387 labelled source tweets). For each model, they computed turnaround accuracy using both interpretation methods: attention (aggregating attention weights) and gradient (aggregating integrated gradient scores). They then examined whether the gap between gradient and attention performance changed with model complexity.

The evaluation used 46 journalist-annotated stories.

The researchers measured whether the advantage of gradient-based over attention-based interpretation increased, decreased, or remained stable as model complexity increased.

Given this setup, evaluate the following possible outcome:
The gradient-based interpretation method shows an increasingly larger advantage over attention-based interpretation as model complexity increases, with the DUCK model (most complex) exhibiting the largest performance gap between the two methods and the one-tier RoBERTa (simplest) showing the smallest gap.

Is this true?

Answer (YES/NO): YES